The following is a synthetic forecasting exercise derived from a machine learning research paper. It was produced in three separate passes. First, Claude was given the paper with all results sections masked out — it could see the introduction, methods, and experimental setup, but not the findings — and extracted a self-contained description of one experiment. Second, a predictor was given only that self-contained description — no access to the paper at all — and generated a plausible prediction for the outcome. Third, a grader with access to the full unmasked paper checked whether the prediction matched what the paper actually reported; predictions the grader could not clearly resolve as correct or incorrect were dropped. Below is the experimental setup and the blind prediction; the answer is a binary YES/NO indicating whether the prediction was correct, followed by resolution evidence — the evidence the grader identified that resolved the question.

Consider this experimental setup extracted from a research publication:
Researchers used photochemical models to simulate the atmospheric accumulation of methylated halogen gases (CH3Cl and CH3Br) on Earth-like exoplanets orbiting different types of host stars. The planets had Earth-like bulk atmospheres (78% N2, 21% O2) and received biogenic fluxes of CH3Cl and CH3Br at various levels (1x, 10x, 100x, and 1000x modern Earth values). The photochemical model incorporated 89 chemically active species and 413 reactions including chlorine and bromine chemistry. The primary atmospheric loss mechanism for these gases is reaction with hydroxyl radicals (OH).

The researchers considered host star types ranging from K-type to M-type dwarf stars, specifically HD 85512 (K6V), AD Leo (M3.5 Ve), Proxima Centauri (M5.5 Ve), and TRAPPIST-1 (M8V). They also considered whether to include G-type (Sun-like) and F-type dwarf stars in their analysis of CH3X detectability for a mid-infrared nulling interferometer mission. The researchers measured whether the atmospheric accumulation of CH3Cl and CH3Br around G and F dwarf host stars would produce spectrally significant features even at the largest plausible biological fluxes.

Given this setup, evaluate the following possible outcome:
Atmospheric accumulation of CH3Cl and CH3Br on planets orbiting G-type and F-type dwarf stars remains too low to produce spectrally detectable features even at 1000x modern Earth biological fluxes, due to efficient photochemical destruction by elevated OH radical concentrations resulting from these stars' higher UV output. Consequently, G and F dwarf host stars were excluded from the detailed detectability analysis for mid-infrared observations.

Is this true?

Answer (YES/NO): YES